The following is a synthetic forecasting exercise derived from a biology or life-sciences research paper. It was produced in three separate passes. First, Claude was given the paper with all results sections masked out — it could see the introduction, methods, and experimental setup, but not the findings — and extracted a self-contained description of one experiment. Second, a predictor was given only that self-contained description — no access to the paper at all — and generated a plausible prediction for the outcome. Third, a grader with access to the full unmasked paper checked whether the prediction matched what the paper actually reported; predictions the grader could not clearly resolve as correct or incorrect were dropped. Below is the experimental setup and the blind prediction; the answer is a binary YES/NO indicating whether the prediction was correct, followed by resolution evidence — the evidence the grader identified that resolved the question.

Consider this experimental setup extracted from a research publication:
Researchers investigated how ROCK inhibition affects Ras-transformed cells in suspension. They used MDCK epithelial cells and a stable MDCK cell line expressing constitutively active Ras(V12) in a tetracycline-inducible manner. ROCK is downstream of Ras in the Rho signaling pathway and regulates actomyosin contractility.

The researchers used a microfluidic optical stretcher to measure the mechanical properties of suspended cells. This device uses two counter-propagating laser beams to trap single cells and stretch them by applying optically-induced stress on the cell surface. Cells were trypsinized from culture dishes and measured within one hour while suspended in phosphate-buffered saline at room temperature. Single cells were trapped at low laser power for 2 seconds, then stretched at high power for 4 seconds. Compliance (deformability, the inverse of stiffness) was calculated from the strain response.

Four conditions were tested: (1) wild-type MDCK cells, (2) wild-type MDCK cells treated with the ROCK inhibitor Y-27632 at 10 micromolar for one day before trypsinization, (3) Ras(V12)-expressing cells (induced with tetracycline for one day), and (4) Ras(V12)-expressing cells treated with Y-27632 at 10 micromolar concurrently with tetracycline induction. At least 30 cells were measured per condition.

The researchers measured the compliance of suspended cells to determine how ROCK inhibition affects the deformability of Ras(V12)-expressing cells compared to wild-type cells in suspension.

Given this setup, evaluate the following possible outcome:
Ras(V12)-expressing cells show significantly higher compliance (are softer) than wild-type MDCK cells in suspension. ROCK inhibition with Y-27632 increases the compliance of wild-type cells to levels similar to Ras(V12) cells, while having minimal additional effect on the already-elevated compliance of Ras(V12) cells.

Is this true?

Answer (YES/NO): NO